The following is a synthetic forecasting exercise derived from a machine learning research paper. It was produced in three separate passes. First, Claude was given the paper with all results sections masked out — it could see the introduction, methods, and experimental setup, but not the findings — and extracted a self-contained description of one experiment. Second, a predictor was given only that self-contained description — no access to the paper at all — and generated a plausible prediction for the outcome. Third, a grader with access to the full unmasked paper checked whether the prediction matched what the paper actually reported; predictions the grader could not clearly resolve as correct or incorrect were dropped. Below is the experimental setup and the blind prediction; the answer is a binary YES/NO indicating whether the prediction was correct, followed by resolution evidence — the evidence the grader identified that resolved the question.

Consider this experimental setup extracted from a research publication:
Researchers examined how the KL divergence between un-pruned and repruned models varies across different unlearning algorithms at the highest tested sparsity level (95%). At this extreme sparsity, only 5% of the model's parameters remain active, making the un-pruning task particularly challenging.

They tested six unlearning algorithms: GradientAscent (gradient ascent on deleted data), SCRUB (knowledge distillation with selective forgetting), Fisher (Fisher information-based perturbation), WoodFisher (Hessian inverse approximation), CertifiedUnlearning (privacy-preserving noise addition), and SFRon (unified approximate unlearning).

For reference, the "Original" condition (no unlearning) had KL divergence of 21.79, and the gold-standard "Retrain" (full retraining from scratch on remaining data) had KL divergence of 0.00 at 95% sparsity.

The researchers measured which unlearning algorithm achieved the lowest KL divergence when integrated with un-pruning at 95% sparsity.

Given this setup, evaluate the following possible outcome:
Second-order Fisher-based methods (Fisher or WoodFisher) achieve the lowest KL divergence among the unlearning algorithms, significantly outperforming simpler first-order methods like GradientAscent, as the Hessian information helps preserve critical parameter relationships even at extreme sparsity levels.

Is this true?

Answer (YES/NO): NO